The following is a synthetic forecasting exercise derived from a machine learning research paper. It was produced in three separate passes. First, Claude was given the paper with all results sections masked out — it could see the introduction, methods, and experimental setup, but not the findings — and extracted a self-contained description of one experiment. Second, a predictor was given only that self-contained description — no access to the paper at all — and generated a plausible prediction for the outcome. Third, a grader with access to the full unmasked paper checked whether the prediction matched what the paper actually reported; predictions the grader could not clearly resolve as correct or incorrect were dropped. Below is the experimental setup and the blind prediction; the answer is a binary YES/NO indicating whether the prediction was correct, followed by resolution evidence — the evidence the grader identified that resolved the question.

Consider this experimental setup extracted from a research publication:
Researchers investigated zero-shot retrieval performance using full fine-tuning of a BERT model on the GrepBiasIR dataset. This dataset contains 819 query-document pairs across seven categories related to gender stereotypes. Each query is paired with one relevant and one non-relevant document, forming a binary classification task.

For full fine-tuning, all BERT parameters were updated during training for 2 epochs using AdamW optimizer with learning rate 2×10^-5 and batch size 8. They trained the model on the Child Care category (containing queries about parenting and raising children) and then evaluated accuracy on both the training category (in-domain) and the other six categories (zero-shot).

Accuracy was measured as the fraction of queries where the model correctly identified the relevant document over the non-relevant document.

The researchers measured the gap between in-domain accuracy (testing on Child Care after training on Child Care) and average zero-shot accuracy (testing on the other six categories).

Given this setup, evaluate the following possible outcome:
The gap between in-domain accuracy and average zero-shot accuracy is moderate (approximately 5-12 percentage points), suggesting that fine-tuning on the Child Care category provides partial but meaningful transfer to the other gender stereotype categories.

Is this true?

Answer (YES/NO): NO